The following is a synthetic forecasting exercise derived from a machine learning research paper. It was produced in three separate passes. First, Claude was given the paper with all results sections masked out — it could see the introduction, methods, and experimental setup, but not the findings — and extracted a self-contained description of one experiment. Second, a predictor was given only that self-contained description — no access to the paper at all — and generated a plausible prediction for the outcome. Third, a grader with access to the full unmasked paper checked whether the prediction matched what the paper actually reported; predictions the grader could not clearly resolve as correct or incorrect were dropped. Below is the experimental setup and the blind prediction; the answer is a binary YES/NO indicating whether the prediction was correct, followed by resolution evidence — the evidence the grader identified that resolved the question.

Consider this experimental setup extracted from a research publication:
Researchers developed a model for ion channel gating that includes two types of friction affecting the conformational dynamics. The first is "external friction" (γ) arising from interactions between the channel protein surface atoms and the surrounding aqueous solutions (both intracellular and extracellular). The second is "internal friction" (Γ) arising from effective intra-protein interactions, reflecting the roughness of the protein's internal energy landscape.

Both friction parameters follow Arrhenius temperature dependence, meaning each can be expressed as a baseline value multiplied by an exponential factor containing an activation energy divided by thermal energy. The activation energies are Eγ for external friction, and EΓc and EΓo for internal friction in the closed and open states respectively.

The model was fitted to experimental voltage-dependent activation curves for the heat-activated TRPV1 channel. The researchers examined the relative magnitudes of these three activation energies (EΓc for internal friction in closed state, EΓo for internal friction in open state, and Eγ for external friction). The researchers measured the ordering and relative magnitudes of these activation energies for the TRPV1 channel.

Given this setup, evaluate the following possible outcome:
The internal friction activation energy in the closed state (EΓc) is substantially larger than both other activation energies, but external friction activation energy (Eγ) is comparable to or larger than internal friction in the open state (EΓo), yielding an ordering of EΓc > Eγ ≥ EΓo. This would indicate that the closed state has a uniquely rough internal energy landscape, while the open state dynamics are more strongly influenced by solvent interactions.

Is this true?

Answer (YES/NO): YES